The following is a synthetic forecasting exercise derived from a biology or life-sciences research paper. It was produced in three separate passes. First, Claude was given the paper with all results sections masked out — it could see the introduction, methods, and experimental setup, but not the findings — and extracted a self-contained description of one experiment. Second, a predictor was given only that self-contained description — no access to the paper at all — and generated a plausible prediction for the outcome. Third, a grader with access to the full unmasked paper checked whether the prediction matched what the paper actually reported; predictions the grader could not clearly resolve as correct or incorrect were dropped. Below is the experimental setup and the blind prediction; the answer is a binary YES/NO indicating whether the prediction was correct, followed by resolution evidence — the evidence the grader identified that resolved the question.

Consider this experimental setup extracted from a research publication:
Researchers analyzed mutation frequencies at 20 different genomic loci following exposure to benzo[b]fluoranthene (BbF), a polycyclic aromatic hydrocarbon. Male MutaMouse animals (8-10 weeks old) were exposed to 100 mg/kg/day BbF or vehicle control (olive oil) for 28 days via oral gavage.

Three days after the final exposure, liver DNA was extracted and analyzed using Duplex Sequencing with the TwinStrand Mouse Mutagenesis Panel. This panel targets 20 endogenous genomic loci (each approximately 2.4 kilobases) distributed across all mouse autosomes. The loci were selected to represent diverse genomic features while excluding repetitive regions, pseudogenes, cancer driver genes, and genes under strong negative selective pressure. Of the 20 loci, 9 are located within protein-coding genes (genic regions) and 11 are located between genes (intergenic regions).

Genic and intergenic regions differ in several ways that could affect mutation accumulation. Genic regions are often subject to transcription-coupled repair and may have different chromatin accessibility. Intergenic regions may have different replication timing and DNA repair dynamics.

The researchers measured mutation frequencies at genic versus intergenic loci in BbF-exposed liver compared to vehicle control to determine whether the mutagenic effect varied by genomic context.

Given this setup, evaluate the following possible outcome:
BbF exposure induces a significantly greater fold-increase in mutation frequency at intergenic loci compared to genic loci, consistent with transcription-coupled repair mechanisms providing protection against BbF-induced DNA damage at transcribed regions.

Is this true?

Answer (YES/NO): YES